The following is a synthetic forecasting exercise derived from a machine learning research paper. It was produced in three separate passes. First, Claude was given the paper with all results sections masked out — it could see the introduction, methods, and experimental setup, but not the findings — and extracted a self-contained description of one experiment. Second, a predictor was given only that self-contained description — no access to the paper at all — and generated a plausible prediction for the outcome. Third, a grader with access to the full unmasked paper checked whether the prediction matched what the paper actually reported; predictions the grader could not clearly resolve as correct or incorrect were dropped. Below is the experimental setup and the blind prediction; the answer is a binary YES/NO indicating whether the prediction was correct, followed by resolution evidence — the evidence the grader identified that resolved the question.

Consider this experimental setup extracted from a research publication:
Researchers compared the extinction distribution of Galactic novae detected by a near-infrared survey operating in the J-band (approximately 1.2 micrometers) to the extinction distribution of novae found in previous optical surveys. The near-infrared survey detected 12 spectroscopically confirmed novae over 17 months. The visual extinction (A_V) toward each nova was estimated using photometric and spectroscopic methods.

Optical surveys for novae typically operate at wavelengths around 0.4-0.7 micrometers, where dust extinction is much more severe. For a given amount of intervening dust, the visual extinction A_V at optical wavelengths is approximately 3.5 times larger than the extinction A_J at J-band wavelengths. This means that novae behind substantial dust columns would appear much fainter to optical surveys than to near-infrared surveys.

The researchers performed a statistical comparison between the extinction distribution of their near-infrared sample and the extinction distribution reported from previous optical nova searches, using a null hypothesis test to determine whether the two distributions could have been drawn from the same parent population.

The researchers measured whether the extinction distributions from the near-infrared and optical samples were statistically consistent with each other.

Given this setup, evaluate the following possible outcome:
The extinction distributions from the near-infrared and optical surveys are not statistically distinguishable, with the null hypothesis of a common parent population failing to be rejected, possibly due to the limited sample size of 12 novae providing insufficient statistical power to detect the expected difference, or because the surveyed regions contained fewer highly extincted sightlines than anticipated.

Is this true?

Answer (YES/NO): NO